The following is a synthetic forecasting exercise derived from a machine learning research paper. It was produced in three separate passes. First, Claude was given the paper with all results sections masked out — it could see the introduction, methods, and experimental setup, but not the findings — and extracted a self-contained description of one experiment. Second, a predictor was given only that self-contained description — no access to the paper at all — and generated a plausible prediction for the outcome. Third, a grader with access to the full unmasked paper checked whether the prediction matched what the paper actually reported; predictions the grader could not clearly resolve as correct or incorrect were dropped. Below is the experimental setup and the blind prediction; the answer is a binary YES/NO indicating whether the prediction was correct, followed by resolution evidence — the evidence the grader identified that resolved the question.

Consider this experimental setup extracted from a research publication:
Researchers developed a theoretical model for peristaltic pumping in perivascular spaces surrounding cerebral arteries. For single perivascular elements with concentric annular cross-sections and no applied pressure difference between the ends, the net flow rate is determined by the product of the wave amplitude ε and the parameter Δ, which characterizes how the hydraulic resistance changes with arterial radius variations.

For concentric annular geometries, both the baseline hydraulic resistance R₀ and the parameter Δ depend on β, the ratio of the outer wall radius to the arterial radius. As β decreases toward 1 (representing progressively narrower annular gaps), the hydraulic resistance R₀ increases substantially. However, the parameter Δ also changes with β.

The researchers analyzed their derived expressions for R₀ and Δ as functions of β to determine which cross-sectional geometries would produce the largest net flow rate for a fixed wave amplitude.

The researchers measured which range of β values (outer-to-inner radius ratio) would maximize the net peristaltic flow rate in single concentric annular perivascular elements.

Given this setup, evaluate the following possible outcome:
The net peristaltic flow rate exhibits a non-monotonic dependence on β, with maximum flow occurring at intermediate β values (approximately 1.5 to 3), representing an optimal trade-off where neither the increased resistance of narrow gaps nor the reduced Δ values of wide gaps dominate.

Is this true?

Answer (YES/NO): NO